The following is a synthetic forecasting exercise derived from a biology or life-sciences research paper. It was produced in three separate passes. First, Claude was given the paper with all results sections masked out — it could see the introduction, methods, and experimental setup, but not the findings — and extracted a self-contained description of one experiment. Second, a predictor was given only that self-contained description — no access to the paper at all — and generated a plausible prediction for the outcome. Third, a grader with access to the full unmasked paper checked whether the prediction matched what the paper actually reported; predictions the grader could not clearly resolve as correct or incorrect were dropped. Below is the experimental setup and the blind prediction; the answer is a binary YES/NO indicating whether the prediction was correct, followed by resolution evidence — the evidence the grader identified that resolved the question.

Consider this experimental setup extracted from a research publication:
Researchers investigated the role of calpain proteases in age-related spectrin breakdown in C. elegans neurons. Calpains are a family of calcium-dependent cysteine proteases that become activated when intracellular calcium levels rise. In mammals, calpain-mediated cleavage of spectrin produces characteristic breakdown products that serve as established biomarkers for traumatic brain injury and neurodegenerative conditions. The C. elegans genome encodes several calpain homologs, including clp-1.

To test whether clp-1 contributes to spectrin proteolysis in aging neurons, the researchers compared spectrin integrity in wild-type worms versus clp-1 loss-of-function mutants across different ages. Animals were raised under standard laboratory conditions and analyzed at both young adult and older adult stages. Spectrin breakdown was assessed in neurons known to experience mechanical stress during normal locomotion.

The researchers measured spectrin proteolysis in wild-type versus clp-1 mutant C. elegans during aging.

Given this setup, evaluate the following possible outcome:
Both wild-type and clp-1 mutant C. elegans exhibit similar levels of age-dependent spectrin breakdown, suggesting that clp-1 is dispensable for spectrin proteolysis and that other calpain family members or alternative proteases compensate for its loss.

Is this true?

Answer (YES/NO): NO